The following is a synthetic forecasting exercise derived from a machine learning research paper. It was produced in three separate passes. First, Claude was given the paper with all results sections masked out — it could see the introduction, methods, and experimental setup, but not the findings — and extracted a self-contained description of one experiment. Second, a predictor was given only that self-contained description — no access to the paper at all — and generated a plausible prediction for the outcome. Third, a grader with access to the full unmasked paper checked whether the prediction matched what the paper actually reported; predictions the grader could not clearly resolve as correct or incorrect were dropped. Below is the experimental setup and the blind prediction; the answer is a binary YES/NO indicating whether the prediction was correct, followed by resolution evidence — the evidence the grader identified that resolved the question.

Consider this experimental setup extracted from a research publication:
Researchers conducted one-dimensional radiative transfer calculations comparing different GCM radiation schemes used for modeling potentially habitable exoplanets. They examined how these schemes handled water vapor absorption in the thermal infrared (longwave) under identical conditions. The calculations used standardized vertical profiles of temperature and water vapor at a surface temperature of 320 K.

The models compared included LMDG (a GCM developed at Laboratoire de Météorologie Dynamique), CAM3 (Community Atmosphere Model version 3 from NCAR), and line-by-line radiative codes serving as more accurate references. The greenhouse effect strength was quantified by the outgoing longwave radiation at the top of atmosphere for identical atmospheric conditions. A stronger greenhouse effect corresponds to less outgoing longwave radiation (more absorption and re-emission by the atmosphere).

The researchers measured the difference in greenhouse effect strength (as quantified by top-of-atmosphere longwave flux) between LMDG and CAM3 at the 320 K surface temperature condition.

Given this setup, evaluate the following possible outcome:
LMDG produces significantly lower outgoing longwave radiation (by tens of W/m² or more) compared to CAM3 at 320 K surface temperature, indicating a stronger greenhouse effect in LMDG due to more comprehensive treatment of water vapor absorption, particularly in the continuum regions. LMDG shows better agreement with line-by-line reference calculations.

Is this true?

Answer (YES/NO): NO